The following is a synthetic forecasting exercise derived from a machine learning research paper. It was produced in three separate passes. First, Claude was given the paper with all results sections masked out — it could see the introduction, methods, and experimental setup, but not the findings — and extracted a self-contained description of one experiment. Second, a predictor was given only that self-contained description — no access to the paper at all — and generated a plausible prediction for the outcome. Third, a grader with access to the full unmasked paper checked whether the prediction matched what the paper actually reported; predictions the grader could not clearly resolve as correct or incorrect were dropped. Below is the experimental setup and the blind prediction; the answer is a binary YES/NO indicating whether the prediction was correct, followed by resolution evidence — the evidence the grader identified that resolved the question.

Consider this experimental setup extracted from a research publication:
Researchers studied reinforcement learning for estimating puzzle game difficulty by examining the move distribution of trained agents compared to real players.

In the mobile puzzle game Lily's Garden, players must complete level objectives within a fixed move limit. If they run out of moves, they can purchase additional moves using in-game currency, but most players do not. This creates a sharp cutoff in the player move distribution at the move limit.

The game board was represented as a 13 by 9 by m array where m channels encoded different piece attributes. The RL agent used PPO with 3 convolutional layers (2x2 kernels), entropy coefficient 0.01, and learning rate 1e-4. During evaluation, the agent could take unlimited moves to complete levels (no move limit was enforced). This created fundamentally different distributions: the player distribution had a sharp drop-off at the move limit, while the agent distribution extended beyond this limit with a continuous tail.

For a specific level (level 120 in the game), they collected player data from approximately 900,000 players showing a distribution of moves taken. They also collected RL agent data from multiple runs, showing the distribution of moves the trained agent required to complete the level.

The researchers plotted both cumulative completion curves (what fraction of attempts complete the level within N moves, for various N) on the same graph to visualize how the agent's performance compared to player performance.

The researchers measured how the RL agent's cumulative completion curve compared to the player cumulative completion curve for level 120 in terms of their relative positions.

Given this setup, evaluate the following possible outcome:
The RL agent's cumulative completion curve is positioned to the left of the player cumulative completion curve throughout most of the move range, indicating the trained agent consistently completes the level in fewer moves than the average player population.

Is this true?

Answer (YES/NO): NO